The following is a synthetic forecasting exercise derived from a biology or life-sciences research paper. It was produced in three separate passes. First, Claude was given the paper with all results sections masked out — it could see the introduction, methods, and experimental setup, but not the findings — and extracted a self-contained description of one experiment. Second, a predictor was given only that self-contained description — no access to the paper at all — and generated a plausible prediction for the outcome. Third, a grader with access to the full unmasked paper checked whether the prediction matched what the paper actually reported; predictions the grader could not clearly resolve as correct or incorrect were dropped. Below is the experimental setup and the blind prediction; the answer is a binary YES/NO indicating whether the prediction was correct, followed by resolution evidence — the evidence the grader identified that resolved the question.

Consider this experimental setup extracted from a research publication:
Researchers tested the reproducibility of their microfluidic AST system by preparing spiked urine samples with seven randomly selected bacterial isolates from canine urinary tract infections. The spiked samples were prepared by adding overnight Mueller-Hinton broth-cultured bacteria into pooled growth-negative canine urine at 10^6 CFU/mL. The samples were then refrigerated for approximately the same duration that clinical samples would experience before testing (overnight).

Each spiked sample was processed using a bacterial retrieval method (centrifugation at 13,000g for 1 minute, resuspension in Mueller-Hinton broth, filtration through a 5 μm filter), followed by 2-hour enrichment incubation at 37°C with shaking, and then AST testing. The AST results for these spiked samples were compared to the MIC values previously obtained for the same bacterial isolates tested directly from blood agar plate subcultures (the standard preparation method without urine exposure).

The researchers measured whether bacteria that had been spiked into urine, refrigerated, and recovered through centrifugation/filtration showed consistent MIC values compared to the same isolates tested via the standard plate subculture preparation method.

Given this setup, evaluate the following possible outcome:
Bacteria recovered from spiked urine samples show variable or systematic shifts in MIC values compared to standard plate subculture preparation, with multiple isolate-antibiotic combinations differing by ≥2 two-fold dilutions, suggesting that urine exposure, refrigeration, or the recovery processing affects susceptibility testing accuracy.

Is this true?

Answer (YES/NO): NO